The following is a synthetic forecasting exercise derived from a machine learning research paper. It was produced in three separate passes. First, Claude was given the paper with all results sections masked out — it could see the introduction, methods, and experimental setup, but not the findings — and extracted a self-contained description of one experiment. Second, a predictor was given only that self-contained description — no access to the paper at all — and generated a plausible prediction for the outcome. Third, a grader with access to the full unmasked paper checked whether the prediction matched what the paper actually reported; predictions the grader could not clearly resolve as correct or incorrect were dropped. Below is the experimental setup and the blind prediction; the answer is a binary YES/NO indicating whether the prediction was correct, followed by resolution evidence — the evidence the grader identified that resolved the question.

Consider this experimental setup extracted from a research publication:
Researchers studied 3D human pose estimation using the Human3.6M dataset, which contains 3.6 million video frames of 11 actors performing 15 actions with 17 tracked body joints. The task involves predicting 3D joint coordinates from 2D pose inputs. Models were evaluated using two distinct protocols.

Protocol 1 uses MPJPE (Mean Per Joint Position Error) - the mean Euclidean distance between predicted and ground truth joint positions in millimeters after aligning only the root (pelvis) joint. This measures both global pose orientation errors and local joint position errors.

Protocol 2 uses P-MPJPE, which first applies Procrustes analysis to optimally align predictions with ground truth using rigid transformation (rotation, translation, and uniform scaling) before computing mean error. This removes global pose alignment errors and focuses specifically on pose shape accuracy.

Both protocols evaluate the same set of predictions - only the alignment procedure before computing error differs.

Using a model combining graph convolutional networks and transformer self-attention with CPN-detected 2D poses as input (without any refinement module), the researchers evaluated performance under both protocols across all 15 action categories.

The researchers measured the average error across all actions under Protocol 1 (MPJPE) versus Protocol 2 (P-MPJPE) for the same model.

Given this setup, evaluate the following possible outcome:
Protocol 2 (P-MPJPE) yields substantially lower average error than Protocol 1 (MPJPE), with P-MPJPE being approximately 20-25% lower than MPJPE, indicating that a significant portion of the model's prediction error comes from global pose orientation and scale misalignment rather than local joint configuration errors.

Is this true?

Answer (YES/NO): YES